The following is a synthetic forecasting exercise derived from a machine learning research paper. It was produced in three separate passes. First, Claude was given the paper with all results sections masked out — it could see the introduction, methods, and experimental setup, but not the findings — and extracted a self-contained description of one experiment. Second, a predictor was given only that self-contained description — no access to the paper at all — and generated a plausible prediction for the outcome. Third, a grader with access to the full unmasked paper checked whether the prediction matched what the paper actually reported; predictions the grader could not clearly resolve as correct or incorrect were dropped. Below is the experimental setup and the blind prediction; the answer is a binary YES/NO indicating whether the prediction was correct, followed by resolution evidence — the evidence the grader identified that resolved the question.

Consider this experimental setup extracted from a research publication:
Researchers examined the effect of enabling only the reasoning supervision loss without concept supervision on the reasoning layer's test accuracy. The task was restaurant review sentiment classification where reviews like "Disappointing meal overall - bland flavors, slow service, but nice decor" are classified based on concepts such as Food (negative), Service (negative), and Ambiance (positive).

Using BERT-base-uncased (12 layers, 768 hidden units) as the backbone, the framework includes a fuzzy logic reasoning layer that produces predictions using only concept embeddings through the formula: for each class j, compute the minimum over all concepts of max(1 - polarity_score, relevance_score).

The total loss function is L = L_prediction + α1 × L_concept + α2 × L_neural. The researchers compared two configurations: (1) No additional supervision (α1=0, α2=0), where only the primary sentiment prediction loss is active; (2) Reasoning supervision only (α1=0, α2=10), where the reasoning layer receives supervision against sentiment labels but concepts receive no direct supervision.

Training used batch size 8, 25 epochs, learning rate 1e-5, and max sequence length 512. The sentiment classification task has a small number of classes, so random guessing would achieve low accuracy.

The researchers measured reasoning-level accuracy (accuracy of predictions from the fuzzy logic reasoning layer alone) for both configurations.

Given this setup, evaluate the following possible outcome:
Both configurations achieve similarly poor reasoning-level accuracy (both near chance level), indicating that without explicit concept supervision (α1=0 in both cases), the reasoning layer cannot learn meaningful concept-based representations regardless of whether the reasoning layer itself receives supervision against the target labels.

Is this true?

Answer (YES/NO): NO